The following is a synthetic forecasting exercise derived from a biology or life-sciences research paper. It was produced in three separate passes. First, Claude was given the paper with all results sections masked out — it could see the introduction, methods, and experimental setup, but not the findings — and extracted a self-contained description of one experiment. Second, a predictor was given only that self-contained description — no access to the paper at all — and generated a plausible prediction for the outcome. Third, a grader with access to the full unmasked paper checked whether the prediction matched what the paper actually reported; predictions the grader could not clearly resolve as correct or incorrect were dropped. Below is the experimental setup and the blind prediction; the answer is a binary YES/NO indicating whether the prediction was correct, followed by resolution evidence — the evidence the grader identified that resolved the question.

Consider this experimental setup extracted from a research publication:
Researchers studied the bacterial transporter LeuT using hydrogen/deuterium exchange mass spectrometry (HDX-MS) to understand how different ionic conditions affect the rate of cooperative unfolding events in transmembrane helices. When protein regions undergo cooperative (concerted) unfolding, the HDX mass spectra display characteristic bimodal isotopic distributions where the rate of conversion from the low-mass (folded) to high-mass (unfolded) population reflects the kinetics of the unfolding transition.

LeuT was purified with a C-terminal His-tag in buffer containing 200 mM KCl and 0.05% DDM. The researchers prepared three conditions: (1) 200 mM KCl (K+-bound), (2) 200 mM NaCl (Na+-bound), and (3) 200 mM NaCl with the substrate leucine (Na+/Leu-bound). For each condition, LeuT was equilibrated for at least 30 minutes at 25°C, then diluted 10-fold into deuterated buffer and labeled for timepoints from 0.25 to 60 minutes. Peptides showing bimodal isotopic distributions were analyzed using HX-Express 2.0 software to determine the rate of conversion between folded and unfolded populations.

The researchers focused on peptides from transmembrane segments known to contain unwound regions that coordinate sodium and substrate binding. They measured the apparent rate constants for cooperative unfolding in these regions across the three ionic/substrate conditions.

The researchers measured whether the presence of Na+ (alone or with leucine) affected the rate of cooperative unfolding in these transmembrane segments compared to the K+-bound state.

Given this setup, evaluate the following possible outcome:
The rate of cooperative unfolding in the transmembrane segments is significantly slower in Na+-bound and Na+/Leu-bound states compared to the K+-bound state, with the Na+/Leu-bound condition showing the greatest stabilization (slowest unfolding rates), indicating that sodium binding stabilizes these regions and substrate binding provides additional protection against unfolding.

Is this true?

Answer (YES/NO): YES